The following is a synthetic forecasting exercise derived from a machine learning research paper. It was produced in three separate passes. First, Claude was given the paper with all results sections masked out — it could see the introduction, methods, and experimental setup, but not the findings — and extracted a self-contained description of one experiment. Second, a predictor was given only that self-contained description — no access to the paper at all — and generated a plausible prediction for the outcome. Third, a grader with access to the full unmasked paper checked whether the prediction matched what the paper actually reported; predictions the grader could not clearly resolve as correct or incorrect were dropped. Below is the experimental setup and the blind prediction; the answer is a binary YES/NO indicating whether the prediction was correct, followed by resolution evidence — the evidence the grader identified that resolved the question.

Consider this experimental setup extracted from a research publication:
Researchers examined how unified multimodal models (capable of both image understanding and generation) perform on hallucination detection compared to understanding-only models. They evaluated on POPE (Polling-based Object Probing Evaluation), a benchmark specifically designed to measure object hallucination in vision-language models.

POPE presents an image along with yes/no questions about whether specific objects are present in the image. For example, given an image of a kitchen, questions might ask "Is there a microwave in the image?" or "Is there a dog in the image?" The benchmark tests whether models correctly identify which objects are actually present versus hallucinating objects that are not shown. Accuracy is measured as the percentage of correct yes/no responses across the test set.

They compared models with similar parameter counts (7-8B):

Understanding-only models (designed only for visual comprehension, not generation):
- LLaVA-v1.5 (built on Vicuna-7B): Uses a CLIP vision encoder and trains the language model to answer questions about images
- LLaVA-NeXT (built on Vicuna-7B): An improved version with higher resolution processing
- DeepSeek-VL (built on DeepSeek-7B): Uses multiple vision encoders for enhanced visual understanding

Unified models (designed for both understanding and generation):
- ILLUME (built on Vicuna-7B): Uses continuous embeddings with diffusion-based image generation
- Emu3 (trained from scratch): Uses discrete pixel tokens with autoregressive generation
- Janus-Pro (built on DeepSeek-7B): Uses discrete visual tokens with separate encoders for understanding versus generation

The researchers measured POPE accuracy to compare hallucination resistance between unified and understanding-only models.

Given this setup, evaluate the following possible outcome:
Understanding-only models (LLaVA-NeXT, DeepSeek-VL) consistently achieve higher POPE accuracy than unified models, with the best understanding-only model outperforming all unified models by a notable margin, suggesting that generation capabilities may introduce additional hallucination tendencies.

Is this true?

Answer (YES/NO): NO